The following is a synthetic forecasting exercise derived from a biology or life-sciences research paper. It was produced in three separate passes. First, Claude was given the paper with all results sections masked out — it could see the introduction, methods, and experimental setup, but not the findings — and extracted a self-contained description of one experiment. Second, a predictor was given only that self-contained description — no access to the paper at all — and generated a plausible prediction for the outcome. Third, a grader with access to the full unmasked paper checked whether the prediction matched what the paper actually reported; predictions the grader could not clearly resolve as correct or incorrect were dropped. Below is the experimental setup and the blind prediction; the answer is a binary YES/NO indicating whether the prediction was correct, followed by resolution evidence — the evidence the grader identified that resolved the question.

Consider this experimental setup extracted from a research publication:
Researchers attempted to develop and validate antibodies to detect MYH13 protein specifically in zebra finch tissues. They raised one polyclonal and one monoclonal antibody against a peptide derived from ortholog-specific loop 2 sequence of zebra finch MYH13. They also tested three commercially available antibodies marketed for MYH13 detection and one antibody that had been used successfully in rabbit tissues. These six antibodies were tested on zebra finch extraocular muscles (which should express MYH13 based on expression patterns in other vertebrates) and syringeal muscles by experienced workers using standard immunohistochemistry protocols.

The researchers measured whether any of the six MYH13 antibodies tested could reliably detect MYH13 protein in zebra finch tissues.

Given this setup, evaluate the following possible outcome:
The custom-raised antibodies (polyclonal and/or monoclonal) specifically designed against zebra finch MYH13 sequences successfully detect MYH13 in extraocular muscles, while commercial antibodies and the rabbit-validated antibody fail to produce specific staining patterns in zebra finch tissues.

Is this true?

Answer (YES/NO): NO